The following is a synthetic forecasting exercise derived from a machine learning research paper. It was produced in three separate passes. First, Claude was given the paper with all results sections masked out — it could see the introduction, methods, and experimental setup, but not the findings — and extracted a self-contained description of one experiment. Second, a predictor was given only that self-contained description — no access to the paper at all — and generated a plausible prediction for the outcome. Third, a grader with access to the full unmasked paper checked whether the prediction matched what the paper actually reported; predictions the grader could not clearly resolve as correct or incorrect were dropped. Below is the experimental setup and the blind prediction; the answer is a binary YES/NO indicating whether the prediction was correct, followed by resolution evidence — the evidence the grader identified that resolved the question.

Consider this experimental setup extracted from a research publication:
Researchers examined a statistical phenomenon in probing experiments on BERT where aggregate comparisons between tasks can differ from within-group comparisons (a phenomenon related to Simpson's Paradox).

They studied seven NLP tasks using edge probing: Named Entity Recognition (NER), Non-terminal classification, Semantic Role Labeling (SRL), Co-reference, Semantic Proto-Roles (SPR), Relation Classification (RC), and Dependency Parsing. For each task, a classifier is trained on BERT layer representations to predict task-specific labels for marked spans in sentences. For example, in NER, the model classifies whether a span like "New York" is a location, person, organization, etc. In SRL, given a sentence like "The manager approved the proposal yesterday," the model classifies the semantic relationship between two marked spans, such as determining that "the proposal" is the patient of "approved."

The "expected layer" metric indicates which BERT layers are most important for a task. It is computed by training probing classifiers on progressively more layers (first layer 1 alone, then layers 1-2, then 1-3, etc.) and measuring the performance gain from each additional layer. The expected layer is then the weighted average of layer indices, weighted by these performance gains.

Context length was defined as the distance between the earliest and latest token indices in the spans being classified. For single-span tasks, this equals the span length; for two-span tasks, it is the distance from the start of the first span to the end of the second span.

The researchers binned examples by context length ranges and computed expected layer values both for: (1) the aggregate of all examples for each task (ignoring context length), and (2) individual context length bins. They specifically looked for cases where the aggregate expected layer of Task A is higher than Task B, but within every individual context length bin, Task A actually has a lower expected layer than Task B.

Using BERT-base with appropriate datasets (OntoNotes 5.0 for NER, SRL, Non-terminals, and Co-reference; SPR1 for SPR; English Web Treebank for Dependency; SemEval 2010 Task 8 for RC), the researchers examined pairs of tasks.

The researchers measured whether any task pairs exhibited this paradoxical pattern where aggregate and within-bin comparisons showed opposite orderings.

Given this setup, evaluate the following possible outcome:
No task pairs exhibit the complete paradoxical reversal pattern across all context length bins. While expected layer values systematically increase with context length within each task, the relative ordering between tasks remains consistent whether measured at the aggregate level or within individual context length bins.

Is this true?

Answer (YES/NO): NO